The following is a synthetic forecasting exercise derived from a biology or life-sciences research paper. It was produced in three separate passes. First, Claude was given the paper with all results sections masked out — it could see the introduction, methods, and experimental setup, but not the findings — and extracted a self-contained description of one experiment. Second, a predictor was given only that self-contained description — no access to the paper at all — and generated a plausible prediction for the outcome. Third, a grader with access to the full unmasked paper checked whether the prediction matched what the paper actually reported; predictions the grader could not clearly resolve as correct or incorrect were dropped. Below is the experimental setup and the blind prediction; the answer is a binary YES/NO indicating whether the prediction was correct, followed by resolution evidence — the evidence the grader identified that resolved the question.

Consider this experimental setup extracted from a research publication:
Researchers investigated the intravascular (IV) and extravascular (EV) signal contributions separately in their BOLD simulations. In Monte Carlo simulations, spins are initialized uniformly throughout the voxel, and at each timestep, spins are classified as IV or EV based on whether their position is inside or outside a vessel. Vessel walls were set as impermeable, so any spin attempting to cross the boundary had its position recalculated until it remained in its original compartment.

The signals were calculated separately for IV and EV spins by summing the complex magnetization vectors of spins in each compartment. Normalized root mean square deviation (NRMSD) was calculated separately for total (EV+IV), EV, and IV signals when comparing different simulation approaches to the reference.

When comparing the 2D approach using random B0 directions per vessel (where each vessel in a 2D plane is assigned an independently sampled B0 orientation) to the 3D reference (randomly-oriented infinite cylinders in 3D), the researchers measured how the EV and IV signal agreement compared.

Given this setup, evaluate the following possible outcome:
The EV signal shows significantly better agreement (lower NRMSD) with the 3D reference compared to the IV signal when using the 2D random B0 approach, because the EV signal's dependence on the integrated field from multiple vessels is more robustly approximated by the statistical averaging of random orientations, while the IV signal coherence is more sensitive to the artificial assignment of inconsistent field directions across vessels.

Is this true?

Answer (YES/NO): YES